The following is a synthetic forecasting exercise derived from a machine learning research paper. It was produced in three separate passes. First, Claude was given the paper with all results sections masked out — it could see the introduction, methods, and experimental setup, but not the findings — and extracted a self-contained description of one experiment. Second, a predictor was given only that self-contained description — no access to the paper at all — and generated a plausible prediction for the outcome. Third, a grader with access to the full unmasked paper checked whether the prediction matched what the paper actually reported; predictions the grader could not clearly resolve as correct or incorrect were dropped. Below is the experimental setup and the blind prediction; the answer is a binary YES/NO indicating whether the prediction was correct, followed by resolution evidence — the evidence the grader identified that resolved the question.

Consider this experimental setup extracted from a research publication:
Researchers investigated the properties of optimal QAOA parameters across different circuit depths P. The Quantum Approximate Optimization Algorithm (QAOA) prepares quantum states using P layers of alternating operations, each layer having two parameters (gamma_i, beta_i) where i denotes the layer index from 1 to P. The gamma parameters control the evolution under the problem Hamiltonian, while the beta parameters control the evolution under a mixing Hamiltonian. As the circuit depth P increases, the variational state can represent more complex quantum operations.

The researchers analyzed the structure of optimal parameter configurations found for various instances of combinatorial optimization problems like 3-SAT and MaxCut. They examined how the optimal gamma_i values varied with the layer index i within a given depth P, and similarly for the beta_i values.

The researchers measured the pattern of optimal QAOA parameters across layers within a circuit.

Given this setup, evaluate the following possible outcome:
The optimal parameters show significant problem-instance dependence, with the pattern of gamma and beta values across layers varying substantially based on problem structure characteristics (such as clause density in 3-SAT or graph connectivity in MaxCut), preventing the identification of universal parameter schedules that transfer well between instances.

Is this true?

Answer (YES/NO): NO